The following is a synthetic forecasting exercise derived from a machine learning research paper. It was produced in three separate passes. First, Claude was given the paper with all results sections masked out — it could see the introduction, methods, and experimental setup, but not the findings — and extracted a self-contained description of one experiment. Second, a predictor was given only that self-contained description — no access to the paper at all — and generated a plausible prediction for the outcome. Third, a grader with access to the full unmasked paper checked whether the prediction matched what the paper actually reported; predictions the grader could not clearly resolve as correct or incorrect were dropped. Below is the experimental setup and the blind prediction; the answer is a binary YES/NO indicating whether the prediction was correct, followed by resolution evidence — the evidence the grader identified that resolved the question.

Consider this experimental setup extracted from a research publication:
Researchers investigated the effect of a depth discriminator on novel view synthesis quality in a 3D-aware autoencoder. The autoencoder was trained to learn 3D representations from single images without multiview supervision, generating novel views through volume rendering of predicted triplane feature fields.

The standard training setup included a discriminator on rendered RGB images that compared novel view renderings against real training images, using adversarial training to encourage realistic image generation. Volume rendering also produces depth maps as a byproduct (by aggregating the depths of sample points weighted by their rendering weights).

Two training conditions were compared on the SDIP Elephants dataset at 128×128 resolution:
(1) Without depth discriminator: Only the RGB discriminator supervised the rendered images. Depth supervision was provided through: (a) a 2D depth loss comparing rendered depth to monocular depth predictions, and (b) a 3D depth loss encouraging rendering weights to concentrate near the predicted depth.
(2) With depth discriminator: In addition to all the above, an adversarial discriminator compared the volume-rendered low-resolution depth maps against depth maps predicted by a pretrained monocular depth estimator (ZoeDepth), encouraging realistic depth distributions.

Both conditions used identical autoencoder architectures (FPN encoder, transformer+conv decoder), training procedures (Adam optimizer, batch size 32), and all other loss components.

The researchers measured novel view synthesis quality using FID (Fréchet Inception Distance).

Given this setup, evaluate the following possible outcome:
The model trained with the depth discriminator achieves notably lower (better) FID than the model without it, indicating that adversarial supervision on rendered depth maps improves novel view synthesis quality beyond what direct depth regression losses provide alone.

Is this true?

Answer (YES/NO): YES